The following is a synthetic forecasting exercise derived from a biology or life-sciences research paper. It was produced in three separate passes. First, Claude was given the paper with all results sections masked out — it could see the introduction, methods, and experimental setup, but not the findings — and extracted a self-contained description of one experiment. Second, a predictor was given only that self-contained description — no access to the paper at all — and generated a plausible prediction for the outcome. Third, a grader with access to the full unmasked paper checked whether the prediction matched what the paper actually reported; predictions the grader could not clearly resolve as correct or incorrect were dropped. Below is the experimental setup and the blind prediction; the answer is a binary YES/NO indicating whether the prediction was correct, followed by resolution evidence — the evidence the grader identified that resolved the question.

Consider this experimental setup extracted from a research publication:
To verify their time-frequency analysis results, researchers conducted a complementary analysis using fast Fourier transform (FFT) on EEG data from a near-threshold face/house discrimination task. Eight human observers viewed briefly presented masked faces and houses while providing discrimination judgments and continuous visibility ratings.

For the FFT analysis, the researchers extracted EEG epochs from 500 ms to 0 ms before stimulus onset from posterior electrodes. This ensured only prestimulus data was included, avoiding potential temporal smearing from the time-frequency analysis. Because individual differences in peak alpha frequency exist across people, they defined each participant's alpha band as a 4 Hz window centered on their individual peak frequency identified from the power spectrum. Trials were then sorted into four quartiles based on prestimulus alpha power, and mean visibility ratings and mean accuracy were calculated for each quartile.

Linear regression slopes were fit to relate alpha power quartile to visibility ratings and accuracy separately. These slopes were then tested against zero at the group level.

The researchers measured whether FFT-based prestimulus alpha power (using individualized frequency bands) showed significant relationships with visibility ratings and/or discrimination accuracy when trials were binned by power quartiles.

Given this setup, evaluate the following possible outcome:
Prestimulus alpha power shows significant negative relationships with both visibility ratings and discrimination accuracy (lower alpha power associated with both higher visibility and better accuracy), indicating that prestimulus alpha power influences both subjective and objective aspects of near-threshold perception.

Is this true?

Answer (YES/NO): NO